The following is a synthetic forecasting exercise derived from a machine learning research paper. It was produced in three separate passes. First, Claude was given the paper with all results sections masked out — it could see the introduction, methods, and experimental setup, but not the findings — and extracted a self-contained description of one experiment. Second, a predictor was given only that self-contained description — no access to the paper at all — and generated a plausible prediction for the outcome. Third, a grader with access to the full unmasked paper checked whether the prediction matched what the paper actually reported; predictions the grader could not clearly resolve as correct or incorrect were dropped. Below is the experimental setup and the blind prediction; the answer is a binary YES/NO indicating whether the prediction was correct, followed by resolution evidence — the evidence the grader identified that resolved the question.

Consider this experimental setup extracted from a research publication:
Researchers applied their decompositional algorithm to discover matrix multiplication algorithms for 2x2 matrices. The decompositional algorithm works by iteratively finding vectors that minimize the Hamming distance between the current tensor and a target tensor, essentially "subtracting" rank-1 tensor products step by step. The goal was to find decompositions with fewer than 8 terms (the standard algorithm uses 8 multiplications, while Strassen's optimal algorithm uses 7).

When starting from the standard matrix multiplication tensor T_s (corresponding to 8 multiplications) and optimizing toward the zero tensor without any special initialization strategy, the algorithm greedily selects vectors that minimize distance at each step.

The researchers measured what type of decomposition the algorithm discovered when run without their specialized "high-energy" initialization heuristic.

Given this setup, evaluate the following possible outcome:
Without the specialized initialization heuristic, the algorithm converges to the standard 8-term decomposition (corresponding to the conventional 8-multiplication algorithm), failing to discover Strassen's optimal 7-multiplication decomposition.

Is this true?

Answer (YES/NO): YES